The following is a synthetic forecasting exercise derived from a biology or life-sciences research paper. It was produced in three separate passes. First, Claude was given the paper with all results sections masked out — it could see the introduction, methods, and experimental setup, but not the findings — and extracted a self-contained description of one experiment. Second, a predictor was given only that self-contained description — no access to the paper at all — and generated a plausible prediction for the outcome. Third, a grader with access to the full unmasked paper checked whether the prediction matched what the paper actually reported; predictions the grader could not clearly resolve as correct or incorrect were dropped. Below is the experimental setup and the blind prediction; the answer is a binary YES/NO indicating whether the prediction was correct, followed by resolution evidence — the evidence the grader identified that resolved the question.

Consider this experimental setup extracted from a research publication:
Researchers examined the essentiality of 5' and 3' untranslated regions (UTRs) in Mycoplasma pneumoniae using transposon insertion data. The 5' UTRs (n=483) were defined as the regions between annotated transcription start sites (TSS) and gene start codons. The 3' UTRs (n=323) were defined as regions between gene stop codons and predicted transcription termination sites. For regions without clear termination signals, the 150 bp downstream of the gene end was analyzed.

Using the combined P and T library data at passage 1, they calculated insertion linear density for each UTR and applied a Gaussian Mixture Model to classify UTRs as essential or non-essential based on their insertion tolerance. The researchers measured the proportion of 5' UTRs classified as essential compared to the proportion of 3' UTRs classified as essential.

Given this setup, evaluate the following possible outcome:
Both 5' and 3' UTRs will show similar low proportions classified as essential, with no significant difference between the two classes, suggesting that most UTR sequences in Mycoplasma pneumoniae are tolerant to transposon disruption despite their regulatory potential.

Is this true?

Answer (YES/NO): NO